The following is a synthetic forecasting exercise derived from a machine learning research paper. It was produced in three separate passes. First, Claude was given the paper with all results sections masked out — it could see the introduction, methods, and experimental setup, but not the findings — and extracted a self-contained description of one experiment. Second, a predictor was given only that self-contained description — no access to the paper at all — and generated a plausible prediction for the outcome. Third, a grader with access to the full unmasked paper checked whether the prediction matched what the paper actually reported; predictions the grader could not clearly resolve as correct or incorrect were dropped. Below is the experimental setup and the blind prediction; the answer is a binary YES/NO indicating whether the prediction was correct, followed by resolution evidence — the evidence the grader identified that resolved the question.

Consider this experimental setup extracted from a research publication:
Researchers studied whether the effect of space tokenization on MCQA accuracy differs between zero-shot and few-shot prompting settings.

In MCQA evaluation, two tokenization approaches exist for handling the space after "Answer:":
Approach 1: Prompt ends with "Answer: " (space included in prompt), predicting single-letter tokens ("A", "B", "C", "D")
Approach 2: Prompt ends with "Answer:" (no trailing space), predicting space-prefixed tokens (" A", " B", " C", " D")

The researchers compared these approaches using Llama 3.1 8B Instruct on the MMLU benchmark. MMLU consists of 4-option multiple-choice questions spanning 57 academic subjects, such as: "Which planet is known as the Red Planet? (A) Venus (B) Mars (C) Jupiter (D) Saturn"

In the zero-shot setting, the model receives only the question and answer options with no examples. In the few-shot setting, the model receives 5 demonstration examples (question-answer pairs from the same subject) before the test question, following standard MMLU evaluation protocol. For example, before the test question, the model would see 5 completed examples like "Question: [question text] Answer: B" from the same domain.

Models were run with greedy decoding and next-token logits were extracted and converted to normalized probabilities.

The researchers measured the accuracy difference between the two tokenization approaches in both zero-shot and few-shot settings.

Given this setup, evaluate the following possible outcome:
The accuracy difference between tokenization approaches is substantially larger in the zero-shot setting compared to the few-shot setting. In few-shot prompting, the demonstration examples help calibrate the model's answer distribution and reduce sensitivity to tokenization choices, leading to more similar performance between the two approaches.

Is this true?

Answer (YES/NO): NO